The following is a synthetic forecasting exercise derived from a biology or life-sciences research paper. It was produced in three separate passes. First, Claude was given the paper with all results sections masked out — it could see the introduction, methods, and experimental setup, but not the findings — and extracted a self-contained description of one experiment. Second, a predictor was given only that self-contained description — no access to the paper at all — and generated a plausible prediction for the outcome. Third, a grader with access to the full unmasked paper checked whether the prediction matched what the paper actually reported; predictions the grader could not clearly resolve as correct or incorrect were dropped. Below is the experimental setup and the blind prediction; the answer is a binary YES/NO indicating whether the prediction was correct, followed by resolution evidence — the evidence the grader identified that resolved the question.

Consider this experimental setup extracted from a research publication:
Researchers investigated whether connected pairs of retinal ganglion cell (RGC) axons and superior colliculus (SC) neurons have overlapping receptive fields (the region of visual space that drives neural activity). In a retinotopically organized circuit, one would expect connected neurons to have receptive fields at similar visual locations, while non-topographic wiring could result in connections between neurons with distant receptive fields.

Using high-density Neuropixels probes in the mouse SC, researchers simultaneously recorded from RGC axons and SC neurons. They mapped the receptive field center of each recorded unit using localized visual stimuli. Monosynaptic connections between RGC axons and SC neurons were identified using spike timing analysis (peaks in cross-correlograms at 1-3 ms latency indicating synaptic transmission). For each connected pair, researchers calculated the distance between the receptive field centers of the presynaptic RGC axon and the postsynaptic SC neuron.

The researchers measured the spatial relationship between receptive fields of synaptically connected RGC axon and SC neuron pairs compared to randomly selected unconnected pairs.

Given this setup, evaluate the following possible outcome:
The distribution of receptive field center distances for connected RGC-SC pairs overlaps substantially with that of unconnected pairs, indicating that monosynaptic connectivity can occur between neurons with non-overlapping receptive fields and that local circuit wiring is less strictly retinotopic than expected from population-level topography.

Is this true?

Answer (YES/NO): NO